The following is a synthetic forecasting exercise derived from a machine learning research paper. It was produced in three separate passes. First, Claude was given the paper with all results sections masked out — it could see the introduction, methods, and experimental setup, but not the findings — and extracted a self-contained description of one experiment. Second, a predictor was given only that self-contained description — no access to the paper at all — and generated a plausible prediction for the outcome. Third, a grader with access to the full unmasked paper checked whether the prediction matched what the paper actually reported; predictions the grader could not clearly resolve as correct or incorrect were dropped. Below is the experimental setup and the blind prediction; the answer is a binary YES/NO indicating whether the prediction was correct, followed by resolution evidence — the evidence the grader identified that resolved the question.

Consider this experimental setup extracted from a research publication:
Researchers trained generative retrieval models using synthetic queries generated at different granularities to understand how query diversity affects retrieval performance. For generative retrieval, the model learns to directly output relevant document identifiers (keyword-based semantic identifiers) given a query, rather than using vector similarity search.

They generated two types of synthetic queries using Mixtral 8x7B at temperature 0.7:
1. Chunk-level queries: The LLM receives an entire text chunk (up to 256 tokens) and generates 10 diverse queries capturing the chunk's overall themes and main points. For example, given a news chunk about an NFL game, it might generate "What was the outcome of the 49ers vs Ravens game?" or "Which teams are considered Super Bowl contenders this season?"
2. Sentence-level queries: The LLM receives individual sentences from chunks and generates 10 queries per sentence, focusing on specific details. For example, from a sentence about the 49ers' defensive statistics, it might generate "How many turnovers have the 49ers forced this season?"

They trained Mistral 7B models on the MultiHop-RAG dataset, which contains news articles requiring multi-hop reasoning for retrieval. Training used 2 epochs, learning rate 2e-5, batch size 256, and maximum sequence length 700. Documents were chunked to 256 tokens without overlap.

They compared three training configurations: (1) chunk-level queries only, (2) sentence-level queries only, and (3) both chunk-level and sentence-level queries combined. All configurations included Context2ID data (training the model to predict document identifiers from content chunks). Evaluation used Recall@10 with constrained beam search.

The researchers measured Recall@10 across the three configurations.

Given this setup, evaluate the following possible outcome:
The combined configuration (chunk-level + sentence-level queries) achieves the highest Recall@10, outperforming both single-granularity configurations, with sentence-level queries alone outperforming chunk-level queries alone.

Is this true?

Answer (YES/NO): NO